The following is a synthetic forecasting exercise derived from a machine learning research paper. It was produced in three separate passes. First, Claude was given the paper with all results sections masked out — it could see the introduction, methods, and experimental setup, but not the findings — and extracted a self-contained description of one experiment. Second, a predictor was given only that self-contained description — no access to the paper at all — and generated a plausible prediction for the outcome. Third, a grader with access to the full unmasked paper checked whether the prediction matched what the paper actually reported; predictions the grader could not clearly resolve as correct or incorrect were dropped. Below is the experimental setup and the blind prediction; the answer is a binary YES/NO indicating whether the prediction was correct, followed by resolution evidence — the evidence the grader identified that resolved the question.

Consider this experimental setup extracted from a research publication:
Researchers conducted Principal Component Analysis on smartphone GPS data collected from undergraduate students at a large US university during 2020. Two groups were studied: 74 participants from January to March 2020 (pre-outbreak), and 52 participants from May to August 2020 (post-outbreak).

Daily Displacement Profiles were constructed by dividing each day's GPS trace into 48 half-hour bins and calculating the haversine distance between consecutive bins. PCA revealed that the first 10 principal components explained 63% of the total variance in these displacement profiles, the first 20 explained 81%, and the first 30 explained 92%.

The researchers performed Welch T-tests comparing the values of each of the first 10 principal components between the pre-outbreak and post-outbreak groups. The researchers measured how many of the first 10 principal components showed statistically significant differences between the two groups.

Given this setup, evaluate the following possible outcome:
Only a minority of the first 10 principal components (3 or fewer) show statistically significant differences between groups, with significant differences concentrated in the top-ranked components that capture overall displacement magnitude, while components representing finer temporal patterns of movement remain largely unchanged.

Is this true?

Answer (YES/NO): NO